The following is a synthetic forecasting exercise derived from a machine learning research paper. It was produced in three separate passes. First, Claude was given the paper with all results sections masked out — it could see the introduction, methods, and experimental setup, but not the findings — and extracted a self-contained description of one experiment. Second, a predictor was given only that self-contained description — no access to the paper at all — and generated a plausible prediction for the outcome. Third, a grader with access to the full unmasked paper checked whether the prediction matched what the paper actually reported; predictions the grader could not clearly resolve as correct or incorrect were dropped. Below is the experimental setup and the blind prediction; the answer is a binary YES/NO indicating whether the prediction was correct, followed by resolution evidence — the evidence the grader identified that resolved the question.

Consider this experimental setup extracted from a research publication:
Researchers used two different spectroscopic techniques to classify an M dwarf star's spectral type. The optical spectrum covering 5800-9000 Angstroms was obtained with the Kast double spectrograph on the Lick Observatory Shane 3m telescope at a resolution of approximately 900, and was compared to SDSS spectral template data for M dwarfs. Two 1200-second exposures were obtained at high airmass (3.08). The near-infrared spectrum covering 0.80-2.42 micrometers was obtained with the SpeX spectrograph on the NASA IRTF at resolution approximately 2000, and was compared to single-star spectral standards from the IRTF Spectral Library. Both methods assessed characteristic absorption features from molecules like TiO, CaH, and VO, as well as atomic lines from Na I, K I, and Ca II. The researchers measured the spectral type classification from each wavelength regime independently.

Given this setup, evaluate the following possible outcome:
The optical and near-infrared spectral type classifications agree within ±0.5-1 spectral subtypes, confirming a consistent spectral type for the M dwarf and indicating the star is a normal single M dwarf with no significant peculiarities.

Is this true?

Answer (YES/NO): YES